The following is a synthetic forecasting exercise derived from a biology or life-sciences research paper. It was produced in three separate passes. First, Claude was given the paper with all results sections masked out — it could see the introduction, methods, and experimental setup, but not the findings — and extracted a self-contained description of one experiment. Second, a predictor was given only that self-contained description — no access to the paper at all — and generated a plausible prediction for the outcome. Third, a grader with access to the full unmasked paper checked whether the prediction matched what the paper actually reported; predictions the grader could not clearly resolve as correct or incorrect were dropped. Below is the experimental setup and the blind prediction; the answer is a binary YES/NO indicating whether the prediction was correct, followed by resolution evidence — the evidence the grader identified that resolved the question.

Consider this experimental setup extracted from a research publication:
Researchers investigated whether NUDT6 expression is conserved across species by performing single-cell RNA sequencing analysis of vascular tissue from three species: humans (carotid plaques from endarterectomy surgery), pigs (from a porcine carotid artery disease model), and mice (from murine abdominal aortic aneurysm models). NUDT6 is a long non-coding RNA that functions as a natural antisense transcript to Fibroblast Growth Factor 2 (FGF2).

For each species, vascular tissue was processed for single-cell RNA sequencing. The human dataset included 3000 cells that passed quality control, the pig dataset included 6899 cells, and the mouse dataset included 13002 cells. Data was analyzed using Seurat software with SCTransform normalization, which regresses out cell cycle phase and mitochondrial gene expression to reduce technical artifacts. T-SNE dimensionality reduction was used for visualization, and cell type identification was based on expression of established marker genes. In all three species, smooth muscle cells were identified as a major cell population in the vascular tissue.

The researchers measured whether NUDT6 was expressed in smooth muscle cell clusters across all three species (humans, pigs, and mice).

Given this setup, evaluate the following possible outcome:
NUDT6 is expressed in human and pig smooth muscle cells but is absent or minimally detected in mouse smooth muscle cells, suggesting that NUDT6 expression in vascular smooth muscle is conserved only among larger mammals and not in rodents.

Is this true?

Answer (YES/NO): NO